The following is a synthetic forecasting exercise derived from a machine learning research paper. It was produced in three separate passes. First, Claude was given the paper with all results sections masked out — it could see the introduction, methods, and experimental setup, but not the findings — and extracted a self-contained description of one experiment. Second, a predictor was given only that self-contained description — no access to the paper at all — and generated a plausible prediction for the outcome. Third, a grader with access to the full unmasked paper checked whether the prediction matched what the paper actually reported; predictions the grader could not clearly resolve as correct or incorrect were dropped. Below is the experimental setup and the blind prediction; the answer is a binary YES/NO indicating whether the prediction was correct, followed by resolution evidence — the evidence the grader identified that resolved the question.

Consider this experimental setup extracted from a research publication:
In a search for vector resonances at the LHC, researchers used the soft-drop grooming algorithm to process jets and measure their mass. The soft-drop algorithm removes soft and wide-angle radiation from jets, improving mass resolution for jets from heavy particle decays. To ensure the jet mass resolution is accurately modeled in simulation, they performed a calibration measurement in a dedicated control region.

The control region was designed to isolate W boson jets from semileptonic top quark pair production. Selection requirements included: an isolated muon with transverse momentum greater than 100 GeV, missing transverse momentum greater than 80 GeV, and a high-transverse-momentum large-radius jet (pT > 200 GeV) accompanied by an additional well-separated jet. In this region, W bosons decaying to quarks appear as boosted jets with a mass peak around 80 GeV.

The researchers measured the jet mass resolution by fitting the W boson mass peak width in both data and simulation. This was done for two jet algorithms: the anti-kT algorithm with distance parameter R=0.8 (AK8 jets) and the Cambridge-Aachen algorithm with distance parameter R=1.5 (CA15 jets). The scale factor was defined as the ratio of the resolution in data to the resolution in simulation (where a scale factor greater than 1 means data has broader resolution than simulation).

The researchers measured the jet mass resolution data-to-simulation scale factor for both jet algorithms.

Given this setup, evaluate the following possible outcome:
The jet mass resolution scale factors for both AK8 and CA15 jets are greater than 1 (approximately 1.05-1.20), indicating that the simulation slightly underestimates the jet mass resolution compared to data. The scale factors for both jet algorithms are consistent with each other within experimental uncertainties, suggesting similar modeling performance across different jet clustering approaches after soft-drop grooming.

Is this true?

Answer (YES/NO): YES